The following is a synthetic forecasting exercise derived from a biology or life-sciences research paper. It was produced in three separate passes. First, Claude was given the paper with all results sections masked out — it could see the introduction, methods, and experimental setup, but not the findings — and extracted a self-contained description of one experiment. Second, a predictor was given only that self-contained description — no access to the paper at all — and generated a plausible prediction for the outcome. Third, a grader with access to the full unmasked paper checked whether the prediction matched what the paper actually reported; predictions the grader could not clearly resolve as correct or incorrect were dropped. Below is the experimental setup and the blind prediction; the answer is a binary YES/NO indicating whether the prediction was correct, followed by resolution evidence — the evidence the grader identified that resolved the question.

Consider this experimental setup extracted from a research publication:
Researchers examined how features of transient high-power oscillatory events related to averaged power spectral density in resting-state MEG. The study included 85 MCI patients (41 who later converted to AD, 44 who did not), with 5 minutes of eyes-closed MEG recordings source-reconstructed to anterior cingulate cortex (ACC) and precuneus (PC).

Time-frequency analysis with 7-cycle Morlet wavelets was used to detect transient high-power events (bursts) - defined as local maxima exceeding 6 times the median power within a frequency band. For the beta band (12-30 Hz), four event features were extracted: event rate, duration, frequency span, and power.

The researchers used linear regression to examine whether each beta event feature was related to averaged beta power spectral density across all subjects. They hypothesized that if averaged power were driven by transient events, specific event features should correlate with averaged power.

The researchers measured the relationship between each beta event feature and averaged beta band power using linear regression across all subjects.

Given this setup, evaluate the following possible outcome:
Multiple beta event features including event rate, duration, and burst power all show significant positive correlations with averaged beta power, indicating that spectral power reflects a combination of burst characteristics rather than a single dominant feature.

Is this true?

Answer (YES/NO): YES